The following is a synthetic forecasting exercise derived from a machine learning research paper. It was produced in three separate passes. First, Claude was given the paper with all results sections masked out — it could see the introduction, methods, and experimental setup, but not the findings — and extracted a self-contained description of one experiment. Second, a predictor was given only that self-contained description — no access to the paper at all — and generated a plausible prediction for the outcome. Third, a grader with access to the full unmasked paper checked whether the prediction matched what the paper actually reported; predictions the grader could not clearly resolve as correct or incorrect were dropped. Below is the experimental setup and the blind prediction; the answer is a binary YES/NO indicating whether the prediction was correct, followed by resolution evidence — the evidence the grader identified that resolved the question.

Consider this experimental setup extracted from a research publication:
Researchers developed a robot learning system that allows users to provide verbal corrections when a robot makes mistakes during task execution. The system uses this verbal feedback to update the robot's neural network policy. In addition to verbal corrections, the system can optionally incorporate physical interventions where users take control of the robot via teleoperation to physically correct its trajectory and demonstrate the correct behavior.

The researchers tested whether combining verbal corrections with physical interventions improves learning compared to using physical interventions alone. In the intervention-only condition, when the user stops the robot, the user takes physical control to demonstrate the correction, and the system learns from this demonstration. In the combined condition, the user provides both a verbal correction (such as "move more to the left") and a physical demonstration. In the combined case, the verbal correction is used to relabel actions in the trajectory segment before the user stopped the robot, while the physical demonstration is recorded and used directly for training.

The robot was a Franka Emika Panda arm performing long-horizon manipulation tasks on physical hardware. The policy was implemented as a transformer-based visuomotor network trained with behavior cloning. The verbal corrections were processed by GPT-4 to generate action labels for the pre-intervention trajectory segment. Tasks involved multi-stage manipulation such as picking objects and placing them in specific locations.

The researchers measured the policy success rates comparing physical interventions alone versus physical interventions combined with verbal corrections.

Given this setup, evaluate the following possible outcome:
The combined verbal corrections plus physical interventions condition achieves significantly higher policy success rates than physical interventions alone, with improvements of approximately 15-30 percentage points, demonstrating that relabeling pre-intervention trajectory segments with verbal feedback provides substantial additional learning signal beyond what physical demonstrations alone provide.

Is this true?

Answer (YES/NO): NO